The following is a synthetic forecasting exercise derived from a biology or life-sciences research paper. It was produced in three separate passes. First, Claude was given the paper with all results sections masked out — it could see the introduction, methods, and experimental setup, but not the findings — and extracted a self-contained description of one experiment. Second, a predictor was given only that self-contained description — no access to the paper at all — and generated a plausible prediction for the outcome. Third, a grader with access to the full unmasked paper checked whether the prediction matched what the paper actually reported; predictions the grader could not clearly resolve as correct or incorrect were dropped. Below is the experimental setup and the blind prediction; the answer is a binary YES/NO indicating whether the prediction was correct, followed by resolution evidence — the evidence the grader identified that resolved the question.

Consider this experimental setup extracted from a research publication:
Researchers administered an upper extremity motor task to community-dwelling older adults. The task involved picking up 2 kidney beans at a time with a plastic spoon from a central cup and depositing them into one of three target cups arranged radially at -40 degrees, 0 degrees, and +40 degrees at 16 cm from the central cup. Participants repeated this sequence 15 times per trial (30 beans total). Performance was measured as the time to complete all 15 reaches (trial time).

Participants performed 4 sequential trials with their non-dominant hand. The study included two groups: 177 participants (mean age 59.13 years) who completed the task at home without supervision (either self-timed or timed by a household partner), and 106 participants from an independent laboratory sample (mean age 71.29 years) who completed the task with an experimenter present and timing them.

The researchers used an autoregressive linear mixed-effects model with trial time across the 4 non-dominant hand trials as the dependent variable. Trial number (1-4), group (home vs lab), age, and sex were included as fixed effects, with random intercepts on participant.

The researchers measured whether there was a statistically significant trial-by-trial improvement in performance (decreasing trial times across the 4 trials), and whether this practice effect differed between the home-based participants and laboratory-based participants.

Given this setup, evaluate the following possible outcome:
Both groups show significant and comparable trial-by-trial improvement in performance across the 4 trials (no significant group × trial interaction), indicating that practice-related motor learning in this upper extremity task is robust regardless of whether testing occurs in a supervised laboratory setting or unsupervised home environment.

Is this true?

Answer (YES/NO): YES